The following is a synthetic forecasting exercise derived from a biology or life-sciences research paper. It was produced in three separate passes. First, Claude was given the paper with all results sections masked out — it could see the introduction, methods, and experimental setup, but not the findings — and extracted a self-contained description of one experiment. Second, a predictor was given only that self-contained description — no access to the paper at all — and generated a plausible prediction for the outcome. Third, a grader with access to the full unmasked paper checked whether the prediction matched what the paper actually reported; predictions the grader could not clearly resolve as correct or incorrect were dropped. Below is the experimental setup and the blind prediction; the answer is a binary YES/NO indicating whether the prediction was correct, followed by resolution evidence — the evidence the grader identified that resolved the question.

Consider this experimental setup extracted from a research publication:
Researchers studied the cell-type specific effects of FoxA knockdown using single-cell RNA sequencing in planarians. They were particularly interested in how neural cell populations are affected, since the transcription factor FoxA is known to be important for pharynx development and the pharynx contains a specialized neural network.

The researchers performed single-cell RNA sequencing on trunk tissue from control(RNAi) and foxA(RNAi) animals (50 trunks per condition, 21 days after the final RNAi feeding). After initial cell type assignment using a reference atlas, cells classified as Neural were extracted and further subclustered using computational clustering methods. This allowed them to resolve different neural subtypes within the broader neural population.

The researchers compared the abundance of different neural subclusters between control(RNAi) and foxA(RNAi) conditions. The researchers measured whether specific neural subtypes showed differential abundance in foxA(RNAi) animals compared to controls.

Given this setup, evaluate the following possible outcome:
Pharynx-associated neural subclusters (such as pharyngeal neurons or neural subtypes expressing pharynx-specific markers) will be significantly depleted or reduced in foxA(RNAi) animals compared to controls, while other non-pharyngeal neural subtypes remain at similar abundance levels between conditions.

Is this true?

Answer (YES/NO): NO